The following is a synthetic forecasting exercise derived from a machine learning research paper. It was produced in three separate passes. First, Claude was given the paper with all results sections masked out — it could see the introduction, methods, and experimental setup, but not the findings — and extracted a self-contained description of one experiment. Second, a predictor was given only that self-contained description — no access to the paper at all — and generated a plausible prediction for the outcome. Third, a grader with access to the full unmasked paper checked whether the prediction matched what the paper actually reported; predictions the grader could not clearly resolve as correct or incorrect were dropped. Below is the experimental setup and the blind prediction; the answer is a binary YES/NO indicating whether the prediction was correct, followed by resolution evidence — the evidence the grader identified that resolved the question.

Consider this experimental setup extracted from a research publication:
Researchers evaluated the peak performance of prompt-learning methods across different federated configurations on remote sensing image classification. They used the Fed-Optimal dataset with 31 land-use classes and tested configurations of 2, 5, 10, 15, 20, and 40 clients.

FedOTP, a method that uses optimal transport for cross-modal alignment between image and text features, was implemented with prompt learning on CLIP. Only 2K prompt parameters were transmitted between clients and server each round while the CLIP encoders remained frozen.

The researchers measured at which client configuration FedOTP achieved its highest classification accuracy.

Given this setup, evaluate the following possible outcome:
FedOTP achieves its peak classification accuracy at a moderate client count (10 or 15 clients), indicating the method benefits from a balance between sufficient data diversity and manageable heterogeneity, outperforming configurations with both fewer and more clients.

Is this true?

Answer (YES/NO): NO